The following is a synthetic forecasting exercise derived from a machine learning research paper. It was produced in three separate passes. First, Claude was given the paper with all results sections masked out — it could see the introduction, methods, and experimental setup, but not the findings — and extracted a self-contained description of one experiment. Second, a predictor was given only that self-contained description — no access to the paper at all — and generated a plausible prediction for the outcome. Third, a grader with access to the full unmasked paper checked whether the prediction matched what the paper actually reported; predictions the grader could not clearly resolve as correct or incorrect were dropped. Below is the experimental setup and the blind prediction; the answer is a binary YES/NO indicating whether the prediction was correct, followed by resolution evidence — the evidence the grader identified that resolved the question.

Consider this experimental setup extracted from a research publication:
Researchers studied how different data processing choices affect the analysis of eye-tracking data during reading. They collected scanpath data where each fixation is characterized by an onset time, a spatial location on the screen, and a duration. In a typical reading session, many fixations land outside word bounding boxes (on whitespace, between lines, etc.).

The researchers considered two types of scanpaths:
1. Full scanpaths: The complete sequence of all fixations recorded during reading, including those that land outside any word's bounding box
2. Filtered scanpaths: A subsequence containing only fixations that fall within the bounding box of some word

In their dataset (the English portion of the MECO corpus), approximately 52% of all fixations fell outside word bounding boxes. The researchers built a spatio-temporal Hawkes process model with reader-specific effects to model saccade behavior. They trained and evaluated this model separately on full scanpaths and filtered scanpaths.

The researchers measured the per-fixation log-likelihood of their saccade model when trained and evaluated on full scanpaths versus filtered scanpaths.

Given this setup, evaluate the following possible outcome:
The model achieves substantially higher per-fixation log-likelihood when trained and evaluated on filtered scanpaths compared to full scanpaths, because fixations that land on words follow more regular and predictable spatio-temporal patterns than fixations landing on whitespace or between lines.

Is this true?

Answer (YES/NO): NO